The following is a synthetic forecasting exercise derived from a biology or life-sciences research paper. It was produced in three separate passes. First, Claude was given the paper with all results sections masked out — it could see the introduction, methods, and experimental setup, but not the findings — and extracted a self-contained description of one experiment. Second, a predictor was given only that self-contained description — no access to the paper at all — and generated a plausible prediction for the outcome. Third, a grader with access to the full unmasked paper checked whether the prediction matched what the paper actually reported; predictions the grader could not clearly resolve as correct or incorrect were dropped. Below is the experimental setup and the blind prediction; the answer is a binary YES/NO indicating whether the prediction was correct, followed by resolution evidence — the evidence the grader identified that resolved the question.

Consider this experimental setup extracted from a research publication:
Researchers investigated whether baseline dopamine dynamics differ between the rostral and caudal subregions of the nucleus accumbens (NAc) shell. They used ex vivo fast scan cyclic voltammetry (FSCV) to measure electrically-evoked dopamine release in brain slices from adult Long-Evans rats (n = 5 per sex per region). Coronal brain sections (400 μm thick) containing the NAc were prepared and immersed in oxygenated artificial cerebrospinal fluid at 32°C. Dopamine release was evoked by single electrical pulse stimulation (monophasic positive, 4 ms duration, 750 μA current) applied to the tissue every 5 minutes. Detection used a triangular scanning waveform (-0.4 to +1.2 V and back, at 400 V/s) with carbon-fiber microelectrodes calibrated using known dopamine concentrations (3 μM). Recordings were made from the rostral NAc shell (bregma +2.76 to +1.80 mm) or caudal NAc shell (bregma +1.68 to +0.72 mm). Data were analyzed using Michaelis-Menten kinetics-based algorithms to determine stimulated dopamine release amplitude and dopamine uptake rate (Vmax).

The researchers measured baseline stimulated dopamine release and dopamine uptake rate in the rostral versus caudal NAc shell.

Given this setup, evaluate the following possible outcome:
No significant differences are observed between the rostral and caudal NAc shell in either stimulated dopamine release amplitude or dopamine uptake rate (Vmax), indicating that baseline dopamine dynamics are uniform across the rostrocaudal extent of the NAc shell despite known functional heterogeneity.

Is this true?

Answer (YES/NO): YES